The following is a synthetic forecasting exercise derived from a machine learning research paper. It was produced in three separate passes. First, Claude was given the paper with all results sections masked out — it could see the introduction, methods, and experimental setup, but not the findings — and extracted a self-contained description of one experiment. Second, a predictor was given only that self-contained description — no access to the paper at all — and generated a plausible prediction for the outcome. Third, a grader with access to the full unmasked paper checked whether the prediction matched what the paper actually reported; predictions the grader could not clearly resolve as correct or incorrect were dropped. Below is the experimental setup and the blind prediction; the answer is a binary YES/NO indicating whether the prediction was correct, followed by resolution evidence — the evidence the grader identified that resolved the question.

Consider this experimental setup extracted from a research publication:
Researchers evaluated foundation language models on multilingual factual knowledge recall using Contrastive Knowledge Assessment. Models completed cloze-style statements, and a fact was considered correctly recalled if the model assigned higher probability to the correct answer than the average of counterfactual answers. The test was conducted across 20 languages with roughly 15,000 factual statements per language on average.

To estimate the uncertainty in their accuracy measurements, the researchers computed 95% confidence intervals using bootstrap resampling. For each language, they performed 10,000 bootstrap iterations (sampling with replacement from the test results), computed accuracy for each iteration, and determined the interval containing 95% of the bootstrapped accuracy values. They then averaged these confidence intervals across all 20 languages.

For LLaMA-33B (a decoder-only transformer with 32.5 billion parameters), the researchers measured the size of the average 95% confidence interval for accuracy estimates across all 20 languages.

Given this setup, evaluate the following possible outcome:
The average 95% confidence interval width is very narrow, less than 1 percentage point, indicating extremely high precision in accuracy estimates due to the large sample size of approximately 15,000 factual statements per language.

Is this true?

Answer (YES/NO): NO